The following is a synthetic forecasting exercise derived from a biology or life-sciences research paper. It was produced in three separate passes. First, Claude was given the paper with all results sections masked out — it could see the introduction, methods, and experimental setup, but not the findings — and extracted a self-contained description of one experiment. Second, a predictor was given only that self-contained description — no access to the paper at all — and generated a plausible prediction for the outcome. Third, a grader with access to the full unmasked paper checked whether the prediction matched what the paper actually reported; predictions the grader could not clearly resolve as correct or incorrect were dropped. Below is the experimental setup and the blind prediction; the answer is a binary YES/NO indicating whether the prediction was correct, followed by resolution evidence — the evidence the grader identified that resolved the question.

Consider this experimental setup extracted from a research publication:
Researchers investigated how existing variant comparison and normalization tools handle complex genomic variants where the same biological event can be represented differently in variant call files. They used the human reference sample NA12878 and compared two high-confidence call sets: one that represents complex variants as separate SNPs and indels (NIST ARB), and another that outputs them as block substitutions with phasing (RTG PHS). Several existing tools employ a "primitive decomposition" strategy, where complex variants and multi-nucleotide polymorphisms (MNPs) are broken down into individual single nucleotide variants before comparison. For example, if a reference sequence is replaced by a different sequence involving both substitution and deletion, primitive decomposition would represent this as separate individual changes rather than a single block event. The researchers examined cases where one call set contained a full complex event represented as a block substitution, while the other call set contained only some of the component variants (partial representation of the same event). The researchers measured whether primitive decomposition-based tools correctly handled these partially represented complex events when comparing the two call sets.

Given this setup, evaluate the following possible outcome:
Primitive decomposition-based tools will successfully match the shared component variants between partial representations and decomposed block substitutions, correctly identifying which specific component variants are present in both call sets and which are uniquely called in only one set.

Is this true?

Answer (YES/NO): YES